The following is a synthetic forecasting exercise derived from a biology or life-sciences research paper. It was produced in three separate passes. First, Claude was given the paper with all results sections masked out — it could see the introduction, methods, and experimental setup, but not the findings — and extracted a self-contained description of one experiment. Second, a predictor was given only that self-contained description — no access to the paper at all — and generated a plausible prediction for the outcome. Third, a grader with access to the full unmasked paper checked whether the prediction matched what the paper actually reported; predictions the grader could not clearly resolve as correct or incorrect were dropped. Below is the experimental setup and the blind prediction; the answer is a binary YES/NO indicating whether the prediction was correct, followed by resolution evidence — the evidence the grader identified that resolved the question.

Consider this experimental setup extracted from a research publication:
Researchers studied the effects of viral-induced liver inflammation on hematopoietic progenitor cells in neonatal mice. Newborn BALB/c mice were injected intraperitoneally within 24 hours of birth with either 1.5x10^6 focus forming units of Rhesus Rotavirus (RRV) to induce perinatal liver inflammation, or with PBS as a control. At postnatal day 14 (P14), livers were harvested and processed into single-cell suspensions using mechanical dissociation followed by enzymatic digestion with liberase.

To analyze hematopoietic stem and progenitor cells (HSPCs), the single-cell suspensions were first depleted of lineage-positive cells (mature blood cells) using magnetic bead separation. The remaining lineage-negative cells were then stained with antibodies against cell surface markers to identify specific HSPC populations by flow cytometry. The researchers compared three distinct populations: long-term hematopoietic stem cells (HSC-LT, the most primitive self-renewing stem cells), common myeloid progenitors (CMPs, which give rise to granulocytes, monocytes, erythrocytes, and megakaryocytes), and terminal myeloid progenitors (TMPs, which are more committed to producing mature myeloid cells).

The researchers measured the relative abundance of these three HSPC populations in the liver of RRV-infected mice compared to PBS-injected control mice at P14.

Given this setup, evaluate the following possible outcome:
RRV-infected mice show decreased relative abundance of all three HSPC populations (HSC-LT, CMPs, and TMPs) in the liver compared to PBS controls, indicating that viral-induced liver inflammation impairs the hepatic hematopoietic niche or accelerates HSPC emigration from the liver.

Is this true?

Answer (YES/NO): NO